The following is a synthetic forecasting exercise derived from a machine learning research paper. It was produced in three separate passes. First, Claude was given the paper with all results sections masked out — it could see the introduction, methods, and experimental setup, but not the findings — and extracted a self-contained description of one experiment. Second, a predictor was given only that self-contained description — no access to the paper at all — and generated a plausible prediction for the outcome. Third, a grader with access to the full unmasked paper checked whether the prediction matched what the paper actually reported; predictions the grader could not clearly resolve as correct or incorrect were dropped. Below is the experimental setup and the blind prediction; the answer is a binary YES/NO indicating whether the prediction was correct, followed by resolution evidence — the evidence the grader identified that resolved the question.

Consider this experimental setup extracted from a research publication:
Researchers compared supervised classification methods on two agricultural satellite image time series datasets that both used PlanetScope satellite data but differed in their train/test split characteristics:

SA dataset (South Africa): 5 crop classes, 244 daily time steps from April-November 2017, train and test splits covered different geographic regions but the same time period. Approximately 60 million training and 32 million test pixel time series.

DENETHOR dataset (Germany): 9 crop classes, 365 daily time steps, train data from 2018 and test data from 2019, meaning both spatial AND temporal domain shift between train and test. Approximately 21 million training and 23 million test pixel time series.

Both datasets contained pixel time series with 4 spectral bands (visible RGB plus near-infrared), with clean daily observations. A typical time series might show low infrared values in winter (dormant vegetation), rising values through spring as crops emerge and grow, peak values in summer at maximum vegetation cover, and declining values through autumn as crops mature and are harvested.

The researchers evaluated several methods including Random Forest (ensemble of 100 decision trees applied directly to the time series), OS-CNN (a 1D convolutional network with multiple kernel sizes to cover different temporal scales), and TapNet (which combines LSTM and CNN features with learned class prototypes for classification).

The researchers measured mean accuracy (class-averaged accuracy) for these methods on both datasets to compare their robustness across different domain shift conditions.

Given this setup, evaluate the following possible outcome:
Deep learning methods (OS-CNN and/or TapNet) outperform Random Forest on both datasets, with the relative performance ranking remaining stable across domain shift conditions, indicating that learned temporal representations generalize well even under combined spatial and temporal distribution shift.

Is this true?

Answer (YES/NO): NO